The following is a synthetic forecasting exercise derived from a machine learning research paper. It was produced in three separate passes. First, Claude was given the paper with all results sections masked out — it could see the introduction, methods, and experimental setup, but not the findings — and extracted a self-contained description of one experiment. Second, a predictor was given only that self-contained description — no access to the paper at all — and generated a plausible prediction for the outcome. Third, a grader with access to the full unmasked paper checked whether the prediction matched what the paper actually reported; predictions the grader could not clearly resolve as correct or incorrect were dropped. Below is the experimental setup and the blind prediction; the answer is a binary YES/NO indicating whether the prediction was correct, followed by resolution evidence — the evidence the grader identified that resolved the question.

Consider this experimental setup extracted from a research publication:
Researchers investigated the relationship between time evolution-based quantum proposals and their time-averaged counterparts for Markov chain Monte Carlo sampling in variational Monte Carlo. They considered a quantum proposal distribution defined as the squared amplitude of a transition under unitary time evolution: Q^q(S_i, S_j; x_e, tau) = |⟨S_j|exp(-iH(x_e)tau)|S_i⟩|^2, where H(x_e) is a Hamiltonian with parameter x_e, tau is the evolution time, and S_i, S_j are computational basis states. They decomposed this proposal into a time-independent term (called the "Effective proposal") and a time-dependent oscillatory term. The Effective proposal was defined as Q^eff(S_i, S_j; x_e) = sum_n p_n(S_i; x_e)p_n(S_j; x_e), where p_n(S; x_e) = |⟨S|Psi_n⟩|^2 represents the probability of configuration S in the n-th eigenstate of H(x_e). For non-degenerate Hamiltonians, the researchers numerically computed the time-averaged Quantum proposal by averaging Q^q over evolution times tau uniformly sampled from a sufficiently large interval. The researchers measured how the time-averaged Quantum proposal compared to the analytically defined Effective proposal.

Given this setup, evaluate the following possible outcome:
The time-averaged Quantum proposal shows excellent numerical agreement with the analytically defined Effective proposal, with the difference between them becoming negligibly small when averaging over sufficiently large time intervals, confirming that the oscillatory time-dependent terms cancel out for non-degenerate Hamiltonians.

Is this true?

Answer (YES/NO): YES